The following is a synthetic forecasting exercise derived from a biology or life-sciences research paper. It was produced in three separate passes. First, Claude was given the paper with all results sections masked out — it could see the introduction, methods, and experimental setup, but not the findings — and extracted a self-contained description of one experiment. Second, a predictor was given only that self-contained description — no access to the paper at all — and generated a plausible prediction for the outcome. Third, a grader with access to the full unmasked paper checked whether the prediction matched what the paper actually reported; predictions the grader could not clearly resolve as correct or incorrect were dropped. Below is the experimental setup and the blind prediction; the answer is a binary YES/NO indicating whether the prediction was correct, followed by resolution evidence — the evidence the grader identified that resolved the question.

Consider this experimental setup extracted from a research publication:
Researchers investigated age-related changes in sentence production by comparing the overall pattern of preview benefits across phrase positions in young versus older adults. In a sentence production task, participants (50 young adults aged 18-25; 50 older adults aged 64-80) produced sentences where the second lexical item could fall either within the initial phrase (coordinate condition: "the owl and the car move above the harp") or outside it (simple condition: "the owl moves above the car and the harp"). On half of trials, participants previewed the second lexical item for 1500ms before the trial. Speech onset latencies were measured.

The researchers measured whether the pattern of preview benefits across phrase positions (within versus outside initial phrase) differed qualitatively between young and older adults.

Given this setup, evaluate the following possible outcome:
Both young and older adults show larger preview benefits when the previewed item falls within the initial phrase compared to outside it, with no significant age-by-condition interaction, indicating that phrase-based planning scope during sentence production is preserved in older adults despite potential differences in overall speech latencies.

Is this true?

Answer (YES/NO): NO